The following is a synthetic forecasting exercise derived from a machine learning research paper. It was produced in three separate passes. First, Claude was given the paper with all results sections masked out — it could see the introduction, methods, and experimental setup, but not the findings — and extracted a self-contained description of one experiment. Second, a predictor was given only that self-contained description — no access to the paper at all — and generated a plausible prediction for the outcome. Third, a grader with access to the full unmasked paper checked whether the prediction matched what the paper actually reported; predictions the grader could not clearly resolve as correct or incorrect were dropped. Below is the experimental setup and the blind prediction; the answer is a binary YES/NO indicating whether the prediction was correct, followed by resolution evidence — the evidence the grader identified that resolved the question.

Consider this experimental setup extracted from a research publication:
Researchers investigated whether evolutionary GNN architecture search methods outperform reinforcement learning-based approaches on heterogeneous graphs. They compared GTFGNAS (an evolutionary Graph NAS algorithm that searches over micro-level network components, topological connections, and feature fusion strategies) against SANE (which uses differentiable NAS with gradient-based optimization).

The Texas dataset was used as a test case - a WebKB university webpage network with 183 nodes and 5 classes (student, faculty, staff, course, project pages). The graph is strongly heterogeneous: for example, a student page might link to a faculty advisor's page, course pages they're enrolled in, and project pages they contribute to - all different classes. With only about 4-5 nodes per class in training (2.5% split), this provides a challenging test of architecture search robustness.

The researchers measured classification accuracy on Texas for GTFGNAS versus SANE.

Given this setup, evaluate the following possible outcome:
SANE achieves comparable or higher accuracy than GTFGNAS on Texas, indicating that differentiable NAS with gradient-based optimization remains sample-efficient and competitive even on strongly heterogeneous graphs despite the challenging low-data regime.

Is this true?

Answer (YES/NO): NO